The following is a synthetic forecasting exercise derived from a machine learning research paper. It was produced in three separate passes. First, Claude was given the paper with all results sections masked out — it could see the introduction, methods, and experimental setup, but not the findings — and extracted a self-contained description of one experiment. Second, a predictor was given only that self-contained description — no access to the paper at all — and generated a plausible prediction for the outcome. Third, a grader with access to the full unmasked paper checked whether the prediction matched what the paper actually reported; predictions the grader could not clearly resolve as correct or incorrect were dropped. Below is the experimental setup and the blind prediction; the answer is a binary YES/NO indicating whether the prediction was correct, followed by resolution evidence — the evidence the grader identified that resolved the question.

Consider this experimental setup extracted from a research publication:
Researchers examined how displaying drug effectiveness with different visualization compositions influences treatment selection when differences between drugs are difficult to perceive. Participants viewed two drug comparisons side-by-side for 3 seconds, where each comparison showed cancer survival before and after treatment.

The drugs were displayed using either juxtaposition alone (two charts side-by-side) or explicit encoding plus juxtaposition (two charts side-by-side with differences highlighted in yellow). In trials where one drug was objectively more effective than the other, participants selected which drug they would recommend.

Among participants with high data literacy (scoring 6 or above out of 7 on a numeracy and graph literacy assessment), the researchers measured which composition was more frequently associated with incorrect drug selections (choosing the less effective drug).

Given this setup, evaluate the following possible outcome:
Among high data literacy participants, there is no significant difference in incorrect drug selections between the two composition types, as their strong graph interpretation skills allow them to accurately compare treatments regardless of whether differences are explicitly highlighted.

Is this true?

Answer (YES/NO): NO